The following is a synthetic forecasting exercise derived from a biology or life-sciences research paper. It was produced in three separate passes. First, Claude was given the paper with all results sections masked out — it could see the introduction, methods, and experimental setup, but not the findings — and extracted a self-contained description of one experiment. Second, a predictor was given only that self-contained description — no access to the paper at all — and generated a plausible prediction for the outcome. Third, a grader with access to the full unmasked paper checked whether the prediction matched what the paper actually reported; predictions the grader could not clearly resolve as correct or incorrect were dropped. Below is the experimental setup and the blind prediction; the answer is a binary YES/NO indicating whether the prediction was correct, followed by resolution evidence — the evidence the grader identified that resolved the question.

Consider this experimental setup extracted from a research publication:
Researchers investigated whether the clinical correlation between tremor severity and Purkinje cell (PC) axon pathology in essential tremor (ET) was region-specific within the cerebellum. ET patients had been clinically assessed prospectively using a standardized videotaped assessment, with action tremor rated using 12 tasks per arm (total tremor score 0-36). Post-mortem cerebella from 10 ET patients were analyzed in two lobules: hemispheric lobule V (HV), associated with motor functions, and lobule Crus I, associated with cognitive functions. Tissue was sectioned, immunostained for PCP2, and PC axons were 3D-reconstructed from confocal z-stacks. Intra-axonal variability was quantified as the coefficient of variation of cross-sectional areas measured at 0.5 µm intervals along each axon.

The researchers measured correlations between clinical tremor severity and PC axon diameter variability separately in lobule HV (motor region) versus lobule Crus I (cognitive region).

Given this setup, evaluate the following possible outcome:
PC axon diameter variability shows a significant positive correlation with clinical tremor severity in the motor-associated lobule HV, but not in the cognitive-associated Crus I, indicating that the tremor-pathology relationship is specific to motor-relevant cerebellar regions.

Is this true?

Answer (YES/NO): YES